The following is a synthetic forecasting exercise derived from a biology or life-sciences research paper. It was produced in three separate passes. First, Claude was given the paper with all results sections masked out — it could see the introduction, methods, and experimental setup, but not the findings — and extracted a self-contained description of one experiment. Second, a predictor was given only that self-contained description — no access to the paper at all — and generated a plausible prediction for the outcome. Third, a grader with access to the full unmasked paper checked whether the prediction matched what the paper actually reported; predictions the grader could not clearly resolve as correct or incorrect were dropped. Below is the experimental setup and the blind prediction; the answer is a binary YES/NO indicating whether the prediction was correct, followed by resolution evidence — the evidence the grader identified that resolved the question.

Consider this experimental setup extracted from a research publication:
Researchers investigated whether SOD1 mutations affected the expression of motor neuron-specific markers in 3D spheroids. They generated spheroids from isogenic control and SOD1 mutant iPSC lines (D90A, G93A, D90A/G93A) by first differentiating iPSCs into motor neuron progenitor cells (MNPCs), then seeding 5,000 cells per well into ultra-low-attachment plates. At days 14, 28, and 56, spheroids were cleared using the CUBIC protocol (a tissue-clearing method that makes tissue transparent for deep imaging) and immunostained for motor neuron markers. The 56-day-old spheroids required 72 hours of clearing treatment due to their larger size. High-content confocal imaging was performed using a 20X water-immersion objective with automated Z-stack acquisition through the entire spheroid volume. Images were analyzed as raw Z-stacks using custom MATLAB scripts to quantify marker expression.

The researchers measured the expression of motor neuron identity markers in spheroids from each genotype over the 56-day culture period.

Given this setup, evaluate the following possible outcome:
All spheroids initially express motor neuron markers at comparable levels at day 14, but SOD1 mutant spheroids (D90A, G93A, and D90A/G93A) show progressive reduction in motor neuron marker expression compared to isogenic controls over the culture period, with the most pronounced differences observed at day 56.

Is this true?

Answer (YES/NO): NO